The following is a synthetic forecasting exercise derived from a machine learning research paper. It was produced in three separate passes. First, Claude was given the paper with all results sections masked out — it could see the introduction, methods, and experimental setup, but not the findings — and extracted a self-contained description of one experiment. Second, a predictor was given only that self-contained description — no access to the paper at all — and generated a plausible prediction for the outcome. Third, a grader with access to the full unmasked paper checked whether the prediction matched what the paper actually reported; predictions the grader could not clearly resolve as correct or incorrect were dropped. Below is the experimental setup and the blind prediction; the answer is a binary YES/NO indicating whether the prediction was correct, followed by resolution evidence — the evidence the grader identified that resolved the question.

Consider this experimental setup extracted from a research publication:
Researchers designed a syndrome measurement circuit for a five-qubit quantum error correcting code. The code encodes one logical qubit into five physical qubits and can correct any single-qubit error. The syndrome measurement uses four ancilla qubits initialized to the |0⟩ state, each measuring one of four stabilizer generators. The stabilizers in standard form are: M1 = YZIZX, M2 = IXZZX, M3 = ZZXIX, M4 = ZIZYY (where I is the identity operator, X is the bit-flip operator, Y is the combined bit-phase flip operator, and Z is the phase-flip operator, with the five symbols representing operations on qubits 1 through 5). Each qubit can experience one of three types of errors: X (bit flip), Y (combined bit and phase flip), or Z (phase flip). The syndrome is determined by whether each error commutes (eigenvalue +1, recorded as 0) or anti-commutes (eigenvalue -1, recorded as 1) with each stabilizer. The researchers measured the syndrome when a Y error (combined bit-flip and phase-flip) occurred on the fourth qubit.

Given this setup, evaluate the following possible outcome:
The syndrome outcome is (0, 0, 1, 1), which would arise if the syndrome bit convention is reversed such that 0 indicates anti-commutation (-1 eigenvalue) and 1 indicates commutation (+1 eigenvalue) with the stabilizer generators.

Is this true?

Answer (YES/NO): NO